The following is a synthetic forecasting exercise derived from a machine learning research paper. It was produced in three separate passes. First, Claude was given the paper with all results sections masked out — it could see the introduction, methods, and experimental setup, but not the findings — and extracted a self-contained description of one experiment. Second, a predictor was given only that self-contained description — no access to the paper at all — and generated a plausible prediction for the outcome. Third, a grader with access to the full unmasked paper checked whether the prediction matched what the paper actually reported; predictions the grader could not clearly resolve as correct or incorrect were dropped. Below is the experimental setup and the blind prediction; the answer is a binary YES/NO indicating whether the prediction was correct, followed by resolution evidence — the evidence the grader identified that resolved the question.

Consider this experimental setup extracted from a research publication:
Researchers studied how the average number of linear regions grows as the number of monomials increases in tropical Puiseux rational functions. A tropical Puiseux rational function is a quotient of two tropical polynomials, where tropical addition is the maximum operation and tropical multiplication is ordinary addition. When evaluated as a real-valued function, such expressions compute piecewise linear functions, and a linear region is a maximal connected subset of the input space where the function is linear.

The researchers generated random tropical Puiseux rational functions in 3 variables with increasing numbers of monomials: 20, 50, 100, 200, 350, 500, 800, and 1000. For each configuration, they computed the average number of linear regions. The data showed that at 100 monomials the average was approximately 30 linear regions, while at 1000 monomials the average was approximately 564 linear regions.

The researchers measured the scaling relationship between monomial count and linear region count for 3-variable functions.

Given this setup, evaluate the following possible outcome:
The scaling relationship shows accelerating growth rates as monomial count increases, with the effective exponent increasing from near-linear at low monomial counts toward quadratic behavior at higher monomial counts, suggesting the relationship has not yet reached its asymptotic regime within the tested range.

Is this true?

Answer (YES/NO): NO